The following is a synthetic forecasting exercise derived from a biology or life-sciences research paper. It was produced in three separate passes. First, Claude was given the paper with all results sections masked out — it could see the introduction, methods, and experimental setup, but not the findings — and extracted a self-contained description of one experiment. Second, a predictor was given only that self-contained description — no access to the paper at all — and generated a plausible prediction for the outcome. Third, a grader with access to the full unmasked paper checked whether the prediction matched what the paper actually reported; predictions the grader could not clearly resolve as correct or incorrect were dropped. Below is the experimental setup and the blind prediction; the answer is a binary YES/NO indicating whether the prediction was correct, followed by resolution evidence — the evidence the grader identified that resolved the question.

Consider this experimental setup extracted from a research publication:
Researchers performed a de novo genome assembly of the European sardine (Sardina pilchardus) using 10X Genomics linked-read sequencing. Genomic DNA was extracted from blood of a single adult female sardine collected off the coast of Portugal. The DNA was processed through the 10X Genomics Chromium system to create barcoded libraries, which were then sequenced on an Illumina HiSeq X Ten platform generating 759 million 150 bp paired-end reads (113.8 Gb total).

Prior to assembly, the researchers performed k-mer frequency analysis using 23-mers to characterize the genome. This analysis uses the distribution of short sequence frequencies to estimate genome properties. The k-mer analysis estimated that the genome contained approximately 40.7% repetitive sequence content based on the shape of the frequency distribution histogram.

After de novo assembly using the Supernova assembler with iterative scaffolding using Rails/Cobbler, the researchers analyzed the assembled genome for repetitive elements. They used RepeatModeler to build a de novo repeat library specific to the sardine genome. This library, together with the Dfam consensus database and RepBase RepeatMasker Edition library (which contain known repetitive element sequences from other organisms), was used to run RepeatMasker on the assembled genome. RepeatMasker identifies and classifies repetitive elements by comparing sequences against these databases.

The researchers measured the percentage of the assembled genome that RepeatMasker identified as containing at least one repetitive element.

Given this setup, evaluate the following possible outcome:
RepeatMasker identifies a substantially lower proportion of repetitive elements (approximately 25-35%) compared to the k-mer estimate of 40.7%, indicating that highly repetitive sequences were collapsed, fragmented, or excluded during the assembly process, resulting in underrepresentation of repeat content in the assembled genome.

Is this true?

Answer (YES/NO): NO